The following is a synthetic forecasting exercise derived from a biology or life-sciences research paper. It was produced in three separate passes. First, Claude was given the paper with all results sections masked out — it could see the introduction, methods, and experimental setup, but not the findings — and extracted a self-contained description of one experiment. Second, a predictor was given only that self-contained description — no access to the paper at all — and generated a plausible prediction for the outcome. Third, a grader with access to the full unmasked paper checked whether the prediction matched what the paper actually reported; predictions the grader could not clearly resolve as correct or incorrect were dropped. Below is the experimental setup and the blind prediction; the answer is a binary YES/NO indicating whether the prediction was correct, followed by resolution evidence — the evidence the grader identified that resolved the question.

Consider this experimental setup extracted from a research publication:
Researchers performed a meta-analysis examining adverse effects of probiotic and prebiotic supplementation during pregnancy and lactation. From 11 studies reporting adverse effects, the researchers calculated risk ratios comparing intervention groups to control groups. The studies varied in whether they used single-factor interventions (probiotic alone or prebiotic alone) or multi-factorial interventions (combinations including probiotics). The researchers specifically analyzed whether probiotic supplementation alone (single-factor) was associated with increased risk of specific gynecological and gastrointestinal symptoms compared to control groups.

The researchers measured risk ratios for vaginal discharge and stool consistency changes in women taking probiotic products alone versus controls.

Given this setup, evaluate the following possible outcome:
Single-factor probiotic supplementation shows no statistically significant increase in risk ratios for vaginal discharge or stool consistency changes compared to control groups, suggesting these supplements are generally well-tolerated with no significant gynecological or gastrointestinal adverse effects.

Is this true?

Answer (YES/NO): NO